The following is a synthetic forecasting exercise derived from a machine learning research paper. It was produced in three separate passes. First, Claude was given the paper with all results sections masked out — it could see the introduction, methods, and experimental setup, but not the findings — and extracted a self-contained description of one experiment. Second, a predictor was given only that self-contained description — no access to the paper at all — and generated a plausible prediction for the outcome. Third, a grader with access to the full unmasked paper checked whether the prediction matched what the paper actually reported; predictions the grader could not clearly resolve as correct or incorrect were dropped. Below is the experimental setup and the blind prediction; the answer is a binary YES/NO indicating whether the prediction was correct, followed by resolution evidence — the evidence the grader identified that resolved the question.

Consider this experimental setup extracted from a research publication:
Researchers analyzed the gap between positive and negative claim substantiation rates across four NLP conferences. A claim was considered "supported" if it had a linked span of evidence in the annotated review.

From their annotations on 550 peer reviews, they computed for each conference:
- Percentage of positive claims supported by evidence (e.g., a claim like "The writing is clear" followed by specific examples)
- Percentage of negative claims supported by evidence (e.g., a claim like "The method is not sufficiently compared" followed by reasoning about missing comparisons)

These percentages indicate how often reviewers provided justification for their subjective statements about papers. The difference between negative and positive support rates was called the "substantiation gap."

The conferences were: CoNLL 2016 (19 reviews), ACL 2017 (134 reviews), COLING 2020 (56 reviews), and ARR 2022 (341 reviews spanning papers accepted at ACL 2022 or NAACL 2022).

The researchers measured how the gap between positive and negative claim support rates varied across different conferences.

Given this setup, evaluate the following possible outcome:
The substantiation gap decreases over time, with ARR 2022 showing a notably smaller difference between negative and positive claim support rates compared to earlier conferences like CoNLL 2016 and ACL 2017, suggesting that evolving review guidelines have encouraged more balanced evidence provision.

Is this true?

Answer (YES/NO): NO